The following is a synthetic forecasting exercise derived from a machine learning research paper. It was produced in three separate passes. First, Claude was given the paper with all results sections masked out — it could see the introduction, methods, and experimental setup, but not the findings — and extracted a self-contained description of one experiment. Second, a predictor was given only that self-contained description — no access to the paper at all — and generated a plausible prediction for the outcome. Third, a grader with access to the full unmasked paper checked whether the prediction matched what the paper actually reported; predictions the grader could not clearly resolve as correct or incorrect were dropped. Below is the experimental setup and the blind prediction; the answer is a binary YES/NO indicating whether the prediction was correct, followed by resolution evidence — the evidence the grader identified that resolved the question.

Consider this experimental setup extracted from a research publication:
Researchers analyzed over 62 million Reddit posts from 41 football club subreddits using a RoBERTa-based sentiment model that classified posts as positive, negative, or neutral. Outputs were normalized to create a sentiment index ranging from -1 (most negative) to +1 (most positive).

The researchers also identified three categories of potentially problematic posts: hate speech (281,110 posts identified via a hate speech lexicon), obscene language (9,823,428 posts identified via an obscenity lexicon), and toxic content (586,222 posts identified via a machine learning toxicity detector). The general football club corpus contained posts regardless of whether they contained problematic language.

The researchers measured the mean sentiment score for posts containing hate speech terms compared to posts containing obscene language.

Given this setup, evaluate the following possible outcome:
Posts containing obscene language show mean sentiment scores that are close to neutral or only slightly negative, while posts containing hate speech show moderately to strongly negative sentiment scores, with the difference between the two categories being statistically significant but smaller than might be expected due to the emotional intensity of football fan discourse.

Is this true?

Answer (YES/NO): NO